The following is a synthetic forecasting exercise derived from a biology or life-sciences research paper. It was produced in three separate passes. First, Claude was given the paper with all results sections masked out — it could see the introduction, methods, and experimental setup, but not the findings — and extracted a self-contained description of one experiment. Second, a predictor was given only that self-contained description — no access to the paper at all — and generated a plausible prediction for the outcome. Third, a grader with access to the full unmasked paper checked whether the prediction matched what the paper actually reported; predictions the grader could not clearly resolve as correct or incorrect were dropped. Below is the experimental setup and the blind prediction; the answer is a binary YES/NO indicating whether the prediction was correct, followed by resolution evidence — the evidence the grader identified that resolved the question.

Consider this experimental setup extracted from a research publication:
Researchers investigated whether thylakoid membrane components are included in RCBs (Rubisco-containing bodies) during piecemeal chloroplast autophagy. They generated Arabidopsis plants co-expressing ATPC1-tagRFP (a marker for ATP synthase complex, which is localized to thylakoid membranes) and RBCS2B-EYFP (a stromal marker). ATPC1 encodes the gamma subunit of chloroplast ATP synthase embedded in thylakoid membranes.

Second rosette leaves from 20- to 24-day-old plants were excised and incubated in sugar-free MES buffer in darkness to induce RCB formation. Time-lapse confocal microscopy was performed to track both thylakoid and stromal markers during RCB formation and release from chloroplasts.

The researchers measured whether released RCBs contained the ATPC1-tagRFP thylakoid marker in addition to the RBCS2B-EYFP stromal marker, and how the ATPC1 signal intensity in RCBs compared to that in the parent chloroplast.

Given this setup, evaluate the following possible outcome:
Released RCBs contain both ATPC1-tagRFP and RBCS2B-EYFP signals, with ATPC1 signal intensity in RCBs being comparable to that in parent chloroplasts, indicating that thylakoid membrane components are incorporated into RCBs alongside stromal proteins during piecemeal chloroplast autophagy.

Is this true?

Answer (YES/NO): NO